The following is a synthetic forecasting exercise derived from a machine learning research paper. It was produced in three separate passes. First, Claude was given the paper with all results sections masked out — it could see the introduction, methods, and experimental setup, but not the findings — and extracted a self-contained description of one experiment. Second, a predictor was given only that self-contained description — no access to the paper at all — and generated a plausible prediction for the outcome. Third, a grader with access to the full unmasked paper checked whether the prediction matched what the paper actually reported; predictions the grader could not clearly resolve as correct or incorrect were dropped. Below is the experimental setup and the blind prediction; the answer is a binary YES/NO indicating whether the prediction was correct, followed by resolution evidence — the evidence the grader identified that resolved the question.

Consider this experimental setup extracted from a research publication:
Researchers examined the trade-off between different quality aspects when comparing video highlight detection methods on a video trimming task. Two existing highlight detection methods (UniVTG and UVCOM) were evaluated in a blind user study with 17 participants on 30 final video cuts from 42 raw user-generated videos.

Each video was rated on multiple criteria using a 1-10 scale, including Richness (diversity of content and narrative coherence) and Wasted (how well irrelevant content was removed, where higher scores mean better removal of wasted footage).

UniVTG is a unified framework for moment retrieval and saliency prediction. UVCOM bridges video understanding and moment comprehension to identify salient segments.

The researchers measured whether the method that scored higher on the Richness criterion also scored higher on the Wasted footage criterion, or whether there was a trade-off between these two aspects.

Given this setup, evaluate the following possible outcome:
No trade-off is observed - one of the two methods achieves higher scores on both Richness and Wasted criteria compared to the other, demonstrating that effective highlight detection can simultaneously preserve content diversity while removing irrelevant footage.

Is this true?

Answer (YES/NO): NO